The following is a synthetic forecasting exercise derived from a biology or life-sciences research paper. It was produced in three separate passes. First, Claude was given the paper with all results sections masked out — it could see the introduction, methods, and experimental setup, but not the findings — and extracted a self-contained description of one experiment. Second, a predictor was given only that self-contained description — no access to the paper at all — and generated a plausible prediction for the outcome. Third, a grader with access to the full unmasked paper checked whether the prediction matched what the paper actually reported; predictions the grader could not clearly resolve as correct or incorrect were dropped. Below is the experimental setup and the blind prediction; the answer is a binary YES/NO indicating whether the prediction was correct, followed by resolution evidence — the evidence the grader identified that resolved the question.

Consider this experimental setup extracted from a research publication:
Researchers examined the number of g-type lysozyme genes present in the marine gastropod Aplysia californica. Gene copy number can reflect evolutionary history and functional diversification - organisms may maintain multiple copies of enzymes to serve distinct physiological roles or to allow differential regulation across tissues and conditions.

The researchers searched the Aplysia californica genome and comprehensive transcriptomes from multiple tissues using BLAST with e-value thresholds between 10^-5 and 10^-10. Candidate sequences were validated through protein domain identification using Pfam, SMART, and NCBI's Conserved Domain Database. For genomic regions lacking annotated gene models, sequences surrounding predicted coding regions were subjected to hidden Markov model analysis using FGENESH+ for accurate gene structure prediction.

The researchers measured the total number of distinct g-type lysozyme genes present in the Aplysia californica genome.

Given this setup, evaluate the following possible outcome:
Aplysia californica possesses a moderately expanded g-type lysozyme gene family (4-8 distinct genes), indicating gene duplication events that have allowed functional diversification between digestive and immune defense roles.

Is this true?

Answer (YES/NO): NO